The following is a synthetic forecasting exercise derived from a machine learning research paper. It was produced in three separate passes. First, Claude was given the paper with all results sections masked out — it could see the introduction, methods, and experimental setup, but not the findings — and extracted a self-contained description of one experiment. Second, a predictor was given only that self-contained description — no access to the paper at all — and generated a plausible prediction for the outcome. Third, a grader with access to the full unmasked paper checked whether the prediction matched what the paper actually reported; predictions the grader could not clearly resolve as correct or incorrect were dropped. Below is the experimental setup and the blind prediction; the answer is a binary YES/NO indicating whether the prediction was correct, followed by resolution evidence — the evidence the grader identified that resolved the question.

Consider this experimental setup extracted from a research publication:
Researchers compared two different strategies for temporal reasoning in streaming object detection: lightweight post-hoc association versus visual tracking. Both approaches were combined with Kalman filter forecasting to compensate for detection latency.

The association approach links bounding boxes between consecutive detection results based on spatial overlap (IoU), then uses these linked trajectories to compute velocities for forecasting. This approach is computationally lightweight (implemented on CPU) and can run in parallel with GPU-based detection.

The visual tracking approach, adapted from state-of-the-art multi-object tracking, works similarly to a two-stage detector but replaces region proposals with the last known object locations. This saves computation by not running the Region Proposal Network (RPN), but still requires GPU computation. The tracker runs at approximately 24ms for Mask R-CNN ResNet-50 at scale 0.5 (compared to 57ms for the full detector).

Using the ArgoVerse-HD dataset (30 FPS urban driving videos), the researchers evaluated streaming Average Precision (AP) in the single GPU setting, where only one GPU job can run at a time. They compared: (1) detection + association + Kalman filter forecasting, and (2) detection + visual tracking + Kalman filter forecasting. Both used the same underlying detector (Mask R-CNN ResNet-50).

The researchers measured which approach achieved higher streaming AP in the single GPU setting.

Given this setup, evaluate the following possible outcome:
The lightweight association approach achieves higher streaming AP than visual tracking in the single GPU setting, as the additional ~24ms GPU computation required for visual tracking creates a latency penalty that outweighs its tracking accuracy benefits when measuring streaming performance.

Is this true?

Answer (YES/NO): YES